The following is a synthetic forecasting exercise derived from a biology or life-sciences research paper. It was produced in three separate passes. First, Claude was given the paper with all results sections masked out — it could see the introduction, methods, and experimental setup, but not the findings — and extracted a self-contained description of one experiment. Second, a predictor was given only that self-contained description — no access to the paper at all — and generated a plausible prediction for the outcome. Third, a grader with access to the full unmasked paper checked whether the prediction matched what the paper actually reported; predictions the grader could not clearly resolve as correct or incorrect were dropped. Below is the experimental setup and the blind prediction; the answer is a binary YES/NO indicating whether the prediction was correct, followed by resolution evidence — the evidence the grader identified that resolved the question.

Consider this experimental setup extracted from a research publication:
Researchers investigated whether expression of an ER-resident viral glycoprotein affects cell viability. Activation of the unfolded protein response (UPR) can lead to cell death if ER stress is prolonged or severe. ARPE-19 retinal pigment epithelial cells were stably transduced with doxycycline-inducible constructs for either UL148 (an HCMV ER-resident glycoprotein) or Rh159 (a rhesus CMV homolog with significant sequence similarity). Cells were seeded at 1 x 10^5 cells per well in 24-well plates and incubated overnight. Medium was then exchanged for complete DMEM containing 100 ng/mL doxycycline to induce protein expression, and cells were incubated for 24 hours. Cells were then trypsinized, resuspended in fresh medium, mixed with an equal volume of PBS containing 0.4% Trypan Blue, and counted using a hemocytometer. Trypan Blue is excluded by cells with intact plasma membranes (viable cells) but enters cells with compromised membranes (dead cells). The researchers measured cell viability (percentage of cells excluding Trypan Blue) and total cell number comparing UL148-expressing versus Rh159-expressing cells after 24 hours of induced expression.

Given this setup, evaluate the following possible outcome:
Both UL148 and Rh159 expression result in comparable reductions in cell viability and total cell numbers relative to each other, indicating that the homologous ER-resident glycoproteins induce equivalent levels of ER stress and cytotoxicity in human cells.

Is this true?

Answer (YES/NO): NO